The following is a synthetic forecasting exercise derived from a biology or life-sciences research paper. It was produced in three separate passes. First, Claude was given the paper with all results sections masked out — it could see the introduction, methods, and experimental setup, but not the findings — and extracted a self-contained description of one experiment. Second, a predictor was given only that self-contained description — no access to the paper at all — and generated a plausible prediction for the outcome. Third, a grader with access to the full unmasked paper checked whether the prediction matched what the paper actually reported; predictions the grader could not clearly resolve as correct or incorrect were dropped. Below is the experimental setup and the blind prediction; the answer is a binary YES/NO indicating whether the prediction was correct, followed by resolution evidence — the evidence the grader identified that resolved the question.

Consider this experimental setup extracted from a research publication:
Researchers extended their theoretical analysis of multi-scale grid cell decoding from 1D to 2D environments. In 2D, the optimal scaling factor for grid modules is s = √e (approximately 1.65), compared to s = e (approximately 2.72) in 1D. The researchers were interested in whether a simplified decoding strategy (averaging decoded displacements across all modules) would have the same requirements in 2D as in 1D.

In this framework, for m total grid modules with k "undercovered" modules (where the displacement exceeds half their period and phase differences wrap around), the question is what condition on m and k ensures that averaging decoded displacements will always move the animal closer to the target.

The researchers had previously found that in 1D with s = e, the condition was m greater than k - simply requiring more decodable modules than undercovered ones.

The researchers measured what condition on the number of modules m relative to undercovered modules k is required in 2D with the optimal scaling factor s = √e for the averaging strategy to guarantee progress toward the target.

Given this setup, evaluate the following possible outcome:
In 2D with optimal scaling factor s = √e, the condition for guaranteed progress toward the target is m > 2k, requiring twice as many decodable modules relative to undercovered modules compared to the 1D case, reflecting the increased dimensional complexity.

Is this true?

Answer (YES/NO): NO